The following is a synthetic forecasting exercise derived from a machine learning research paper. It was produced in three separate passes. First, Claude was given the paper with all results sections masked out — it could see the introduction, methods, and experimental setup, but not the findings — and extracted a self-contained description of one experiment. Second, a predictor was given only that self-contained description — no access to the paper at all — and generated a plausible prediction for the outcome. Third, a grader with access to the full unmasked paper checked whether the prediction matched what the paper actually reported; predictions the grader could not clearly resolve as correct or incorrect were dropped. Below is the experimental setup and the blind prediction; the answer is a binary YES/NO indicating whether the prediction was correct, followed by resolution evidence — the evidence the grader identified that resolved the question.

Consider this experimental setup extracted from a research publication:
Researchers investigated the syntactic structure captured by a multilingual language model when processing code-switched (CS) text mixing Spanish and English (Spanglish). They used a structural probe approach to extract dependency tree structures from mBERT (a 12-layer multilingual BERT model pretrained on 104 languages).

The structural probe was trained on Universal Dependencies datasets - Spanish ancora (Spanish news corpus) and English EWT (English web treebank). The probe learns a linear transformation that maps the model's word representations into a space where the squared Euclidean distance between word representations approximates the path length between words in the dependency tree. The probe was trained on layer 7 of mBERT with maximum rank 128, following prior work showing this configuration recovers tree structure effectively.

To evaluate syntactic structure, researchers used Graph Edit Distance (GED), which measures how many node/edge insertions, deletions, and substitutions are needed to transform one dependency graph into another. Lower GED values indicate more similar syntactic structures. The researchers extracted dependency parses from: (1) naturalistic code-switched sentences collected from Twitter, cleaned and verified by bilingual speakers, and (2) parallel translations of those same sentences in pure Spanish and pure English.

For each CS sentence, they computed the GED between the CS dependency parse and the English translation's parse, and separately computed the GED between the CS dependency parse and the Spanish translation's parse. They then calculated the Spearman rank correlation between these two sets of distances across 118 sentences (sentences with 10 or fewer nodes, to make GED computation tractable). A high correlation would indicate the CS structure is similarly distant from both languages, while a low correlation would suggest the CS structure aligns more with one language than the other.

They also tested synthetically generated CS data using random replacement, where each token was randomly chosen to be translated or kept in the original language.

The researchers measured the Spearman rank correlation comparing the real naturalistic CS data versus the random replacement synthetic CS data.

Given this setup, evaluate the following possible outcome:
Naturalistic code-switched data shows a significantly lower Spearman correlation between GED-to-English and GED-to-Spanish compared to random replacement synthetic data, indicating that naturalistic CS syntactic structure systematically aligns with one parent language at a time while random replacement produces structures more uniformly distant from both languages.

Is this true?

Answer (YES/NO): NO